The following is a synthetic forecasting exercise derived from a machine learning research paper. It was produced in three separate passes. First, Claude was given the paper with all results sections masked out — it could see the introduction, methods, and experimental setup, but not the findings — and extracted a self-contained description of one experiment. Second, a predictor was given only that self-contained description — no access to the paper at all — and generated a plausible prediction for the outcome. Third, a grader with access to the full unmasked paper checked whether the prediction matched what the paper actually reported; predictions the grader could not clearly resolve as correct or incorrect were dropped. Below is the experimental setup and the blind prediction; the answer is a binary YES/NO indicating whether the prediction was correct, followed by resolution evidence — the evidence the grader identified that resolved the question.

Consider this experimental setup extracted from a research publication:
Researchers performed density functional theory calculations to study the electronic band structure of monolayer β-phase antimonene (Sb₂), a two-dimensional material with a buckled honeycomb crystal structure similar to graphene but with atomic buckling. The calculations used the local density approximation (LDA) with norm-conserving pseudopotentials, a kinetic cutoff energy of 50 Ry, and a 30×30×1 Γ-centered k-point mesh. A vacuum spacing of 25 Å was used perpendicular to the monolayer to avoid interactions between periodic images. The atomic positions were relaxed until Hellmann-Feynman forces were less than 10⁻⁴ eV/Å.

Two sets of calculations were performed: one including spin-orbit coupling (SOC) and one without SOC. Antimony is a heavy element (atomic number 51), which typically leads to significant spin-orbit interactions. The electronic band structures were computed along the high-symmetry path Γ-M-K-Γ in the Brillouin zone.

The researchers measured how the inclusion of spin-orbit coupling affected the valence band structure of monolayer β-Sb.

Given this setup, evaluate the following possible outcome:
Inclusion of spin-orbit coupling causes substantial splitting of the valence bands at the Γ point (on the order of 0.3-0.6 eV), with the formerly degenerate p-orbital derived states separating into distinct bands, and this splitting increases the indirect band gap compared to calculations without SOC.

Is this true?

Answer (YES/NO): NO